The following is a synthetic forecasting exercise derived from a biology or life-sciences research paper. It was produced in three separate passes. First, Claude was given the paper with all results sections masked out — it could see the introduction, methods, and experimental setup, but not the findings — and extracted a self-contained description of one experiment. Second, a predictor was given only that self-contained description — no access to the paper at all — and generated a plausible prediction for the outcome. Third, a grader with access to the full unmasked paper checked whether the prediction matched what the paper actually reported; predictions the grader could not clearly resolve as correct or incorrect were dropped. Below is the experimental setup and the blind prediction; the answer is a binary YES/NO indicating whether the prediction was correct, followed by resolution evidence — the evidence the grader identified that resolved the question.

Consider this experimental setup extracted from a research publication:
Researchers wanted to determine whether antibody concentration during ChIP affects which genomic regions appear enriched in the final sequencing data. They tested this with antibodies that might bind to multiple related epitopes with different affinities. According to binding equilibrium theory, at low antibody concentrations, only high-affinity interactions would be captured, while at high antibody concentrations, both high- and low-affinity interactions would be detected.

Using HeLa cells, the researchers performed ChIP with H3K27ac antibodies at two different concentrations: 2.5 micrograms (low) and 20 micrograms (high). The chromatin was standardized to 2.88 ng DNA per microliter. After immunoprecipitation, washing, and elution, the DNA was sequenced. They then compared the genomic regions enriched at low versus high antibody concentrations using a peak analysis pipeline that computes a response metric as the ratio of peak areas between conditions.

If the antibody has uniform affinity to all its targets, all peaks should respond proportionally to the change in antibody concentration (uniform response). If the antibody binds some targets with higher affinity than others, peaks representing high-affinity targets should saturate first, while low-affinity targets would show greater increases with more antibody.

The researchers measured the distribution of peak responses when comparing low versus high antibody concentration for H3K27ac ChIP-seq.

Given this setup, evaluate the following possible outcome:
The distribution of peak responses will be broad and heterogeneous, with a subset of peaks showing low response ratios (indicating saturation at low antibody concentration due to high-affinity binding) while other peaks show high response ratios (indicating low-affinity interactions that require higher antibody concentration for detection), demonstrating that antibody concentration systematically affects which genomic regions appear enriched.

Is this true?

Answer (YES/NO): YES